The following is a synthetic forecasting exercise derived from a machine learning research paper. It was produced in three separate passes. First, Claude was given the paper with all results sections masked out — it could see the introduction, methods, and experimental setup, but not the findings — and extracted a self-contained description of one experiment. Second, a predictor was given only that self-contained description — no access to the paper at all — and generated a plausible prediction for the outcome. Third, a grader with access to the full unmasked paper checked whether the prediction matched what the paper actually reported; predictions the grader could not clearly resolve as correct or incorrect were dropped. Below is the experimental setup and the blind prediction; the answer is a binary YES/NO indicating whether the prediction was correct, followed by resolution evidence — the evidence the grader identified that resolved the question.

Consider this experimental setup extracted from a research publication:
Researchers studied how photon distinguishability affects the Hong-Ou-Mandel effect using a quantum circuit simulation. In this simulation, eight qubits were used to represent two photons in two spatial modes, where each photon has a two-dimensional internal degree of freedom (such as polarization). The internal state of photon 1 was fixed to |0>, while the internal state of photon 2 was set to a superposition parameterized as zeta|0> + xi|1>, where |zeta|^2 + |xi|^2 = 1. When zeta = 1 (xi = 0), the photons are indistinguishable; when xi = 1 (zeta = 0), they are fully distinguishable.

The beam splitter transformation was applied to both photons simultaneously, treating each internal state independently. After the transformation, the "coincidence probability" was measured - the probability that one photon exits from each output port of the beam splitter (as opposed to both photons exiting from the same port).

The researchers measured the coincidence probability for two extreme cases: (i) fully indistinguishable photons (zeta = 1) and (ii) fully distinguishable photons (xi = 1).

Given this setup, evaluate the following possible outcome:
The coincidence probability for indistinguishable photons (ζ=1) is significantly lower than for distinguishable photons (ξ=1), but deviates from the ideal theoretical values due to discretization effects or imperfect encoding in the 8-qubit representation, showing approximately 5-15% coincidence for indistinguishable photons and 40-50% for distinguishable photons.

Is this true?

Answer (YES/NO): NO